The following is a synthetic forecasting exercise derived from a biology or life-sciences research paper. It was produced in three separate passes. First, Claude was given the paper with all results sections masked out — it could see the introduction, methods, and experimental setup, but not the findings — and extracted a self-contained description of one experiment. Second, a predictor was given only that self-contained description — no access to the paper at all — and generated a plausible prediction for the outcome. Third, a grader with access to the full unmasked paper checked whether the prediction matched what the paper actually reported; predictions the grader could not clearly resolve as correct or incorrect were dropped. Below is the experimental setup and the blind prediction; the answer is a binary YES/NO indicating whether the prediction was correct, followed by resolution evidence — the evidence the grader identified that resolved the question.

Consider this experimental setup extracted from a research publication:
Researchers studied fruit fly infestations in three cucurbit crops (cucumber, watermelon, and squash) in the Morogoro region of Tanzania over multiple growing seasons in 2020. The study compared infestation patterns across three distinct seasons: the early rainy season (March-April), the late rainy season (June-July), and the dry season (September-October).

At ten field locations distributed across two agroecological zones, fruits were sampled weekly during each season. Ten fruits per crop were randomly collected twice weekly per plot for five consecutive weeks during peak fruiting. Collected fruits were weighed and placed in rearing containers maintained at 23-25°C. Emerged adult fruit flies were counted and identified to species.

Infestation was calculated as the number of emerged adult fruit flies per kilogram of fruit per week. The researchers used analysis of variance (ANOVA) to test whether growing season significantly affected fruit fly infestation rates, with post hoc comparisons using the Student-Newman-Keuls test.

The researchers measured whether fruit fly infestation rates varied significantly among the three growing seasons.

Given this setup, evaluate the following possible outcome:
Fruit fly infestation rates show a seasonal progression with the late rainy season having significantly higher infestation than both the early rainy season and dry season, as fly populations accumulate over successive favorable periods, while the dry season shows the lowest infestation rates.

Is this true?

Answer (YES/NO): NO